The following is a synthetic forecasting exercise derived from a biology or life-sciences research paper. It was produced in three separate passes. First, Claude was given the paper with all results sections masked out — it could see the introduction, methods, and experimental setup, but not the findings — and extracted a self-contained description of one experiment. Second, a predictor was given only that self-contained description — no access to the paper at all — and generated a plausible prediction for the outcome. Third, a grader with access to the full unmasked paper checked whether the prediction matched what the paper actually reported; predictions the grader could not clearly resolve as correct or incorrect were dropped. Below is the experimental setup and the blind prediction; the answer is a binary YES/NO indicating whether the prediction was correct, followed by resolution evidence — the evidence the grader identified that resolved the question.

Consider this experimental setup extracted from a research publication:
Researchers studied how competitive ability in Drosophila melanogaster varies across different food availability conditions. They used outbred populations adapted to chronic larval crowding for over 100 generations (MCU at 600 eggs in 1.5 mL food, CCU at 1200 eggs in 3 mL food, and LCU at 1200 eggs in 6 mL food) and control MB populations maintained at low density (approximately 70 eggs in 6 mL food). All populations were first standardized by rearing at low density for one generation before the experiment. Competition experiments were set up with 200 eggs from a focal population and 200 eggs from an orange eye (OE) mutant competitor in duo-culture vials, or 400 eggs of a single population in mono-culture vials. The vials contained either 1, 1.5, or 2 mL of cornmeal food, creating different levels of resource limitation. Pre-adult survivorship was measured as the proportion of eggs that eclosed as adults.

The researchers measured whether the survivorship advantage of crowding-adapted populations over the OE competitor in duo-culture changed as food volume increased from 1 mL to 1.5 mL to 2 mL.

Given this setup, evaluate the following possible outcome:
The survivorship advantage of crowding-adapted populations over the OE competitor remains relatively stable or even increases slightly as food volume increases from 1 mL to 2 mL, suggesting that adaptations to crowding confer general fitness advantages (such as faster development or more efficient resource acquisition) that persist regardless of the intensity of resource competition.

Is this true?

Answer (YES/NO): NO